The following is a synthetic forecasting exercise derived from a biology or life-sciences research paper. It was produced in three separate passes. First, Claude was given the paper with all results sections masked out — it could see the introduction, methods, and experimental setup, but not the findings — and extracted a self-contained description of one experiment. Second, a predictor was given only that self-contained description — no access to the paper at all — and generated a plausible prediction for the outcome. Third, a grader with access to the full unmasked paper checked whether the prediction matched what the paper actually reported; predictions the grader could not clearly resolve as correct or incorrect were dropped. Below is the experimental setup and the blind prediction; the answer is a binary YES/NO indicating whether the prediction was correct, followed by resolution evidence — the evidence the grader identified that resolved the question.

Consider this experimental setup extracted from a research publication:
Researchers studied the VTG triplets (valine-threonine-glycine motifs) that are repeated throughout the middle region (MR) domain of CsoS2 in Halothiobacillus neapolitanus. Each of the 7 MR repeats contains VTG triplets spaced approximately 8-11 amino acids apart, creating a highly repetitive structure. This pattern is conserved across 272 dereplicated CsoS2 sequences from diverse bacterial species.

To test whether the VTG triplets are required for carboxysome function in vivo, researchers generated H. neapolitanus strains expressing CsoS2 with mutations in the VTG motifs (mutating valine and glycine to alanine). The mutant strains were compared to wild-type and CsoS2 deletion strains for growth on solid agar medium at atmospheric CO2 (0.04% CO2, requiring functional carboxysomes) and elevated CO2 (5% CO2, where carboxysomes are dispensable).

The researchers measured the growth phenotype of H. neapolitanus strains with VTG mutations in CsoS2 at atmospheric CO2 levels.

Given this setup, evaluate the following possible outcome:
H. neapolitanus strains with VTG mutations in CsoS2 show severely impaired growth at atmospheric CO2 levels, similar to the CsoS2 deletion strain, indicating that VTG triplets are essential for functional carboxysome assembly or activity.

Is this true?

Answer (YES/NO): YES